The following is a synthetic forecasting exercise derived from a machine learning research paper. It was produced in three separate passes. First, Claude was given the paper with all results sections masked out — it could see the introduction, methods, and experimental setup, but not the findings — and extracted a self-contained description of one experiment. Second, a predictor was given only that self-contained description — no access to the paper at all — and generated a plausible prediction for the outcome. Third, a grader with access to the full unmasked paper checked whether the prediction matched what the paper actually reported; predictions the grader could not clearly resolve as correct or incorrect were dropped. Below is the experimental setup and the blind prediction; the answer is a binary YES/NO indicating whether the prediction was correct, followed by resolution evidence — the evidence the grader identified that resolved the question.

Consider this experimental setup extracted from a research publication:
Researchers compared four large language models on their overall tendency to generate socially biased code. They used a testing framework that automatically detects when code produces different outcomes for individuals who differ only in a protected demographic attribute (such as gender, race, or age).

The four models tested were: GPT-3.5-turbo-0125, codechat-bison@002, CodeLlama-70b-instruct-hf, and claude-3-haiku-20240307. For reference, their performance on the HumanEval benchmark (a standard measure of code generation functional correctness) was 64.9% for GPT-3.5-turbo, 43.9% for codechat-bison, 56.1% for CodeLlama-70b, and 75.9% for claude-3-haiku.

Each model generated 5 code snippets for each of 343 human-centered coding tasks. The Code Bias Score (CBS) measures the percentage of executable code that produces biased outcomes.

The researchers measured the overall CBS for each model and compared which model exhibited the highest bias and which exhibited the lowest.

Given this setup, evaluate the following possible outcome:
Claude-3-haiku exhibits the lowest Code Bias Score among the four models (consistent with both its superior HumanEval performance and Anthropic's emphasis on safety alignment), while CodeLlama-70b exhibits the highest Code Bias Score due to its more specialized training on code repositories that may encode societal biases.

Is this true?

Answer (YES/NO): NO